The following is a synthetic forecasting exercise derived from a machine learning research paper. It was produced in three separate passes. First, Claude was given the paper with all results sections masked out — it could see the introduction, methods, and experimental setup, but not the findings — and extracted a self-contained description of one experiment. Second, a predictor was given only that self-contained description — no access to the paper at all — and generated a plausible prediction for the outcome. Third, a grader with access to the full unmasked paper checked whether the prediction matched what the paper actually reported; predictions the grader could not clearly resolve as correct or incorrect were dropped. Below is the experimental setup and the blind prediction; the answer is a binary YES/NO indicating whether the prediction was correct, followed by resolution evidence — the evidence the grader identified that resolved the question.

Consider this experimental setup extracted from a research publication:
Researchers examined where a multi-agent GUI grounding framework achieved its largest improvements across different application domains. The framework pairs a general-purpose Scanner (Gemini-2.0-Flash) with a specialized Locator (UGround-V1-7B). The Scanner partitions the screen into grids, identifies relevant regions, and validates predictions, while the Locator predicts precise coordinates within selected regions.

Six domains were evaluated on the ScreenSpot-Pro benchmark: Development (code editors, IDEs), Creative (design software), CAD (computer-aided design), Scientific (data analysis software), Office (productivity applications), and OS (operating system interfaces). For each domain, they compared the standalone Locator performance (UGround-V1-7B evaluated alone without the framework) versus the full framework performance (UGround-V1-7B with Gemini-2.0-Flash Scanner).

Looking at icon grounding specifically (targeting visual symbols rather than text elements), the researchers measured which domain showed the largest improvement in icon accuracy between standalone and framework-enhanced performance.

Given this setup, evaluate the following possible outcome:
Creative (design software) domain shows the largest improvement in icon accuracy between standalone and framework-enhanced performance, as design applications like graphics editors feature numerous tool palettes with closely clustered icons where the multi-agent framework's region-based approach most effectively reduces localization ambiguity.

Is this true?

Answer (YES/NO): NO